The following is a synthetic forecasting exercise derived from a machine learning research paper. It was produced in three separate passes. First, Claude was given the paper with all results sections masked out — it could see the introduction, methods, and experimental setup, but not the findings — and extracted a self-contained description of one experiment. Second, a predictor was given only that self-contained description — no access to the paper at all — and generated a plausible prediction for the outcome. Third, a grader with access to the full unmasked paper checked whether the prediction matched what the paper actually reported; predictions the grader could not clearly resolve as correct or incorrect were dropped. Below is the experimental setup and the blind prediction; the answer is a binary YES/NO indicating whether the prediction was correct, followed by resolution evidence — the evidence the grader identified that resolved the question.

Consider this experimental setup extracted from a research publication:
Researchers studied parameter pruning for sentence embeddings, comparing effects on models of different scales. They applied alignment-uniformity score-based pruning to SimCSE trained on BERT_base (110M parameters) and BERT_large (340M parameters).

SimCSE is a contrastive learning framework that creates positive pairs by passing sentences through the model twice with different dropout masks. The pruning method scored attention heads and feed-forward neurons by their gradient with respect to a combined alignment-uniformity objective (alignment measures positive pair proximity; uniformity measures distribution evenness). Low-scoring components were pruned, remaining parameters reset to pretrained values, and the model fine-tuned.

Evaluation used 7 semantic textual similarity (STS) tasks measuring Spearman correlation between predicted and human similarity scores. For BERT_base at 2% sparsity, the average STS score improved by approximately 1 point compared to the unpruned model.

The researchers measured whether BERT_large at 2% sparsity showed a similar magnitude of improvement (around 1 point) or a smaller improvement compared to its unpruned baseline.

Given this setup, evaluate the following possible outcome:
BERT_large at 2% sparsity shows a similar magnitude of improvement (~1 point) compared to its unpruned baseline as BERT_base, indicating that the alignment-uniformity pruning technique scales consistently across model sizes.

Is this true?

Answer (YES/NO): NO